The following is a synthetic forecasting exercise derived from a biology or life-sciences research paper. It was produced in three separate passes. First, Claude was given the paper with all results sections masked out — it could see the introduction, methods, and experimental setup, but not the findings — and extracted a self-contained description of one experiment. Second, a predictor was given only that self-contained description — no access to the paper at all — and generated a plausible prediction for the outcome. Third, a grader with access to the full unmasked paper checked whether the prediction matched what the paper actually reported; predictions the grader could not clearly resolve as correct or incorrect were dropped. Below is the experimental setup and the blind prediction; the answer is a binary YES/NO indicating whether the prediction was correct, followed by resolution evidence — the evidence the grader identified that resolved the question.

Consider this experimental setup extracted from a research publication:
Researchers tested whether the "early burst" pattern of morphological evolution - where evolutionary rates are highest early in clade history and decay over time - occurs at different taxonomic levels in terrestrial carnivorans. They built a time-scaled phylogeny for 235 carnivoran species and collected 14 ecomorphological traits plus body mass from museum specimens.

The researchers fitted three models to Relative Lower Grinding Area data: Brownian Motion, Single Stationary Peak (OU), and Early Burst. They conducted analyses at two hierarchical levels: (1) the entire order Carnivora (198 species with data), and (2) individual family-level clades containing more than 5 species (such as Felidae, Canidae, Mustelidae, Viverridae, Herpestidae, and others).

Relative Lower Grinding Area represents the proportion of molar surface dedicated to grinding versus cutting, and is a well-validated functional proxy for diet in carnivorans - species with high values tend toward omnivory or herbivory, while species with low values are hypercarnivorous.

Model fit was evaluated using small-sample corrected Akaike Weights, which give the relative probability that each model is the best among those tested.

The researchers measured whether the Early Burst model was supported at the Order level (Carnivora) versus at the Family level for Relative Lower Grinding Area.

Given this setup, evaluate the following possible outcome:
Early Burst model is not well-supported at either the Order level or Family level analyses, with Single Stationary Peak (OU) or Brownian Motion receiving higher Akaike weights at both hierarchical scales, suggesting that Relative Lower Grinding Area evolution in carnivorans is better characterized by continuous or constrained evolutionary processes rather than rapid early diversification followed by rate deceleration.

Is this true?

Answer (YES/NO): NO